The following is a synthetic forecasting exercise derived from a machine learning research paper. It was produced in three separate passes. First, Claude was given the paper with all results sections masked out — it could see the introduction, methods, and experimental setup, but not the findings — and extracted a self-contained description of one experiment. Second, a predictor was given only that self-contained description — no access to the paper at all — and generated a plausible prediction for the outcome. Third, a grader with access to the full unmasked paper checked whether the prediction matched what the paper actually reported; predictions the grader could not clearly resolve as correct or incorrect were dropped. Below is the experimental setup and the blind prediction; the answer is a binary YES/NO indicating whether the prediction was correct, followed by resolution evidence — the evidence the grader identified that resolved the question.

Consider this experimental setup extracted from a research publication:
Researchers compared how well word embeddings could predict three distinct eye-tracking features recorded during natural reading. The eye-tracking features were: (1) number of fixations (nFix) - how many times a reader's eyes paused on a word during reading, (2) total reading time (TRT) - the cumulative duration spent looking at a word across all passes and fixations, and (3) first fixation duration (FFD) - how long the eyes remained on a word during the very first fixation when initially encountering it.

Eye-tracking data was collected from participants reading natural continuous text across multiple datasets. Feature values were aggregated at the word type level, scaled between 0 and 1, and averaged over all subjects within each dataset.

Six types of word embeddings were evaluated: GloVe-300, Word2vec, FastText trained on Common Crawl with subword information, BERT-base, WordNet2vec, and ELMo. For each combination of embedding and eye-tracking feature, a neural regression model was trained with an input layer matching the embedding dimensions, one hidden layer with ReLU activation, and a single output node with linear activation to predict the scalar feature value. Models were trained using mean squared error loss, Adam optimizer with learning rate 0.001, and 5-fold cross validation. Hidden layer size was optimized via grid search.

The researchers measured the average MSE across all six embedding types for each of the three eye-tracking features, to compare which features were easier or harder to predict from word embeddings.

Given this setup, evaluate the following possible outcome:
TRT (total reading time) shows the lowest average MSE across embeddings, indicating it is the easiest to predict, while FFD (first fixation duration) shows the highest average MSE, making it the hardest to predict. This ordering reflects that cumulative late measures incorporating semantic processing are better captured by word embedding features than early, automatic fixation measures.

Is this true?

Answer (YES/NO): NO